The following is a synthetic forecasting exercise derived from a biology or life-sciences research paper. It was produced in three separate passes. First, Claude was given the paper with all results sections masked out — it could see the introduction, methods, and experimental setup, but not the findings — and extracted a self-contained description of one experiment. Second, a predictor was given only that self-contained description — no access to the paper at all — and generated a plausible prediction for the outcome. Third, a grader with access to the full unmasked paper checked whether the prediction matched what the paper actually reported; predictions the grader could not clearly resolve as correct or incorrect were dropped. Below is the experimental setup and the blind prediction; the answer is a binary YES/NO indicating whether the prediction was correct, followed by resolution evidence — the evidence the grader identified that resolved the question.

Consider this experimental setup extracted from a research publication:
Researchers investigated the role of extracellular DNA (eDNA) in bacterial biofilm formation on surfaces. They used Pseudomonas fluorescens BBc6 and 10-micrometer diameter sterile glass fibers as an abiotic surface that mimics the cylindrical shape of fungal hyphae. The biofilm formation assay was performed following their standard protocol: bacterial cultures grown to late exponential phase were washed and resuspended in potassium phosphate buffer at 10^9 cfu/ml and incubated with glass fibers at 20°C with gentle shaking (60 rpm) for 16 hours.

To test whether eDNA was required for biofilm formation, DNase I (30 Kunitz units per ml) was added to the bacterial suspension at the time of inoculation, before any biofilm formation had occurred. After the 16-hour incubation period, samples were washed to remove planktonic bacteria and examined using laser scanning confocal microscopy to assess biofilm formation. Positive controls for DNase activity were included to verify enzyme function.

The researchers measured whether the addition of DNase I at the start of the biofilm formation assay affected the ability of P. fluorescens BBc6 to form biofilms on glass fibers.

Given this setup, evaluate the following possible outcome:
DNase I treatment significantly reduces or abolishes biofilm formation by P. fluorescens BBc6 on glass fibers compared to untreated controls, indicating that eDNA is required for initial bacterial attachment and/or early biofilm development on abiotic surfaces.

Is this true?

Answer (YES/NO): YES